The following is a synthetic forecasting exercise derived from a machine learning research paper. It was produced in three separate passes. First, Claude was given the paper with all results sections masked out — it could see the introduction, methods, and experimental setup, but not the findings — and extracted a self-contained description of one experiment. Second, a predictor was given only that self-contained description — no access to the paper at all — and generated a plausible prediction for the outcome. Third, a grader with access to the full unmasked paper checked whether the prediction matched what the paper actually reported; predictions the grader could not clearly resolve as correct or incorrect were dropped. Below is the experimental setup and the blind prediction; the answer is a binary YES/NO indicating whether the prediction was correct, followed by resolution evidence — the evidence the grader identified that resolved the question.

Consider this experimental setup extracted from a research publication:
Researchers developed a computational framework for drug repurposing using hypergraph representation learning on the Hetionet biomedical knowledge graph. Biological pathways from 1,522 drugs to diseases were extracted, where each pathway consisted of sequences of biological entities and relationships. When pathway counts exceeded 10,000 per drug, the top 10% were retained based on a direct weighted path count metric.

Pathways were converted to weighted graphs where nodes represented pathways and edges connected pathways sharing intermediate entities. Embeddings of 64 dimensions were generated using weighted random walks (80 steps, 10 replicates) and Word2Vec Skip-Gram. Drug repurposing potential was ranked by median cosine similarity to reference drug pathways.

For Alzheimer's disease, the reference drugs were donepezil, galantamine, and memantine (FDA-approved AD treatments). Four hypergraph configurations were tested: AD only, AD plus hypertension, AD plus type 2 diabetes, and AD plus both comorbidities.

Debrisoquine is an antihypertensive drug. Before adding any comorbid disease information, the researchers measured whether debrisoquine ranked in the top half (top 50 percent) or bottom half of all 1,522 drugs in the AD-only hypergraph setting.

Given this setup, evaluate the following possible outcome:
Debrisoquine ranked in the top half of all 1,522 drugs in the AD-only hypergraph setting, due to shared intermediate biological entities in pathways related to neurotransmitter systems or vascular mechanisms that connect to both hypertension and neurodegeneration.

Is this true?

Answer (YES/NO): NO